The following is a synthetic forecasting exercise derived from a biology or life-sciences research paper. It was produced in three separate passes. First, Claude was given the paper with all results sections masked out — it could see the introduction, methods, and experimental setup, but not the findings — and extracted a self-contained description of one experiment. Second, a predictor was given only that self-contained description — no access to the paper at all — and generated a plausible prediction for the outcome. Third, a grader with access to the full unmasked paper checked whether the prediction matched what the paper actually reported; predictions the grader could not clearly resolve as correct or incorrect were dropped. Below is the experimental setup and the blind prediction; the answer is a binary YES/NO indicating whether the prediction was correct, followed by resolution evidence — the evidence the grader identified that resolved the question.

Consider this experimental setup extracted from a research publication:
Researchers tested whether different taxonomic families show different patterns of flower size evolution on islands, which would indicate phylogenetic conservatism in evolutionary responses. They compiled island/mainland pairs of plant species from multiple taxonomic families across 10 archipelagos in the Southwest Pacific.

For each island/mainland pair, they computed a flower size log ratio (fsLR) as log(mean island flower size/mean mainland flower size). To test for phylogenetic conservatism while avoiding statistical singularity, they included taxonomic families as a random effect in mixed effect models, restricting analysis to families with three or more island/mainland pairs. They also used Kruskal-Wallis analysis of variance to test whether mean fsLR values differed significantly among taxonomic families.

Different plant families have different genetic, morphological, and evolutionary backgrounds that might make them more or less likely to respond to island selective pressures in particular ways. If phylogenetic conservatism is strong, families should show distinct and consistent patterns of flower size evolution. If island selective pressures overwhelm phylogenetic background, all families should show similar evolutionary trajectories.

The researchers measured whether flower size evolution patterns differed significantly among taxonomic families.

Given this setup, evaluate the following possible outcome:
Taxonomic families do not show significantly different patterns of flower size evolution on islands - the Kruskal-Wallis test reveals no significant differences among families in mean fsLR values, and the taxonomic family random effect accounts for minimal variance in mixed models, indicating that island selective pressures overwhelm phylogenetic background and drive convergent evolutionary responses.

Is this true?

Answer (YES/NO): YES